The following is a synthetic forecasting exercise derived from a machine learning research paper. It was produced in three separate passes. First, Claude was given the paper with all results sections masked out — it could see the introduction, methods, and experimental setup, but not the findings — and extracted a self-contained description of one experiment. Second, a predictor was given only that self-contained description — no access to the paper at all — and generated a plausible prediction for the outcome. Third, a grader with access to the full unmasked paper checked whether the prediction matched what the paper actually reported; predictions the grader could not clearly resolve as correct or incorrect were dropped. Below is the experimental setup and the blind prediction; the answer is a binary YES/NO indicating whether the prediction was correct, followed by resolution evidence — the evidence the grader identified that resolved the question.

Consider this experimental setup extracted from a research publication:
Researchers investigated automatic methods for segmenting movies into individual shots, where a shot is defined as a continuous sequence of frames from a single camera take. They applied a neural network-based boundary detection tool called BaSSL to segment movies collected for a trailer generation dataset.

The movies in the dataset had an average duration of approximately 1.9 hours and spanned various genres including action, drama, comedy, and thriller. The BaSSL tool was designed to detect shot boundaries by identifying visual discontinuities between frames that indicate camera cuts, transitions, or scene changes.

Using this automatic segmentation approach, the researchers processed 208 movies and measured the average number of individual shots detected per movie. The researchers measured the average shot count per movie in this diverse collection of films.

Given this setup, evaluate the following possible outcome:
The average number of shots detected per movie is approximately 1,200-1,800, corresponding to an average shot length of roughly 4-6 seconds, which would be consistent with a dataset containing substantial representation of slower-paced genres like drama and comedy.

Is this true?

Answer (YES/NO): NO